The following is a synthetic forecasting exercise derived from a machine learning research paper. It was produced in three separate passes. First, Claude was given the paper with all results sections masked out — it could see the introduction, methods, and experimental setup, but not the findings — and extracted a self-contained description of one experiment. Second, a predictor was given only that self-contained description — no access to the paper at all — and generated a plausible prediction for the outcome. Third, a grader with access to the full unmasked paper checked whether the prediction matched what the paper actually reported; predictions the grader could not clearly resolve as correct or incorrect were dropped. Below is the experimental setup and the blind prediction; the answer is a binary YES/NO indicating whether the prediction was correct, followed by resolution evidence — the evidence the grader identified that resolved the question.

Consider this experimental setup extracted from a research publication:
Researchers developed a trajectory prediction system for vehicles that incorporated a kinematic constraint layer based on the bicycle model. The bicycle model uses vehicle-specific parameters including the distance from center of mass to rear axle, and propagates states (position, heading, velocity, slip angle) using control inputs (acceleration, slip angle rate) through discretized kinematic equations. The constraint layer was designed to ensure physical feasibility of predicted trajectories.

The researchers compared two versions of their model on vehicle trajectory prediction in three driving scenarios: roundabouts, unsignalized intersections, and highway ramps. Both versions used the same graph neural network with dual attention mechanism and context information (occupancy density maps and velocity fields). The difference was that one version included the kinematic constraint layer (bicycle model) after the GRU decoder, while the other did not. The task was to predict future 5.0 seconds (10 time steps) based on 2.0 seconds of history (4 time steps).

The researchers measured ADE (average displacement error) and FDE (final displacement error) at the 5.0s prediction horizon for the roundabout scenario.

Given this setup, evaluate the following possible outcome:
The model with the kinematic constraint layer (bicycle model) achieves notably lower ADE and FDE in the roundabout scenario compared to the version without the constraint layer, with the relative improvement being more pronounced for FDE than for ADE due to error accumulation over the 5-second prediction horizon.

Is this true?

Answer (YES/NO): NO